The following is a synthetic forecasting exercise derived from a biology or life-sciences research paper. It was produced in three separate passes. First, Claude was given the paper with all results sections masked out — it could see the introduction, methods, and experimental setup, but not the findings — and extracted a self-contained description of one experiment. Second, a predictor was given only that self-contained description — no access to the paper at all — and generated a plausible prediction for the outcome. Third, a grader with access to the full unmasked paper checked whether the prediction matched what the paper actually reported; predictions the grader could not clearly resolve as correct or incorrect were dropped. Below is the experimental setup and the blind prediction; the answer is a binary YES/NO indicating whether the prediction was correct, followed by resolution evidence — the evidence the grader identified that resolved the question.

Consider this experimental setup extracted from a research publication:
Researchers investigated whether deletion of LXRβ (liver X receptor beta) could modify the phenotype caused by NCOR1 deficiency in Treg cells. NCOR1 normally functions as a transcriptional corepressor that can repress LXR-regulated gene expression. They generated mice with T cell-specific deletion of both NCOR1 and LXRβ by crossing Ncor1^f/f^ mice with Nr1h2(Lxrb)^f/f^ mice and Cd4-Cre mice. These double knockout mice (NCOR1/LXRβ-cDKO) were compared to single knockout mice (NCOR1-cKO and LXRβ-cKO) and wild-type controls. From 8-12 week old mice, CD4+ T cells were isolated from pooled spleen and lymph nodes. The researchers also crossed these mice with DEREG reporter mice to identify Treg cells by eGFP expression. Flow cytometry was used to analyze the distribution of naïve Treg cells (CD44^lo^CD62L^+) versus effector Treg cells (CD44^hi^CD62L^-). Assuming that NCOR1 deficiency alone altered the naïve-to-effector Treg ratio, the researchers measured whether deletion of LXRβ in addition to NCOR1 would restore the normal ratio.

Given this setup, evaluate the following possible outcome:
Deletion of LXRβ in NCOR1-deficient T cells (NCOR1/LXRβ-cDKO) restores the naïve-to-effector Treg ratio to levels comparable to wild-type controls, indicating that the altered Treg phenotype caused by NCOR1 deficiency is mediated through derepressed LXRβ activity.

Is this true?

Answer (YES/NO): NO